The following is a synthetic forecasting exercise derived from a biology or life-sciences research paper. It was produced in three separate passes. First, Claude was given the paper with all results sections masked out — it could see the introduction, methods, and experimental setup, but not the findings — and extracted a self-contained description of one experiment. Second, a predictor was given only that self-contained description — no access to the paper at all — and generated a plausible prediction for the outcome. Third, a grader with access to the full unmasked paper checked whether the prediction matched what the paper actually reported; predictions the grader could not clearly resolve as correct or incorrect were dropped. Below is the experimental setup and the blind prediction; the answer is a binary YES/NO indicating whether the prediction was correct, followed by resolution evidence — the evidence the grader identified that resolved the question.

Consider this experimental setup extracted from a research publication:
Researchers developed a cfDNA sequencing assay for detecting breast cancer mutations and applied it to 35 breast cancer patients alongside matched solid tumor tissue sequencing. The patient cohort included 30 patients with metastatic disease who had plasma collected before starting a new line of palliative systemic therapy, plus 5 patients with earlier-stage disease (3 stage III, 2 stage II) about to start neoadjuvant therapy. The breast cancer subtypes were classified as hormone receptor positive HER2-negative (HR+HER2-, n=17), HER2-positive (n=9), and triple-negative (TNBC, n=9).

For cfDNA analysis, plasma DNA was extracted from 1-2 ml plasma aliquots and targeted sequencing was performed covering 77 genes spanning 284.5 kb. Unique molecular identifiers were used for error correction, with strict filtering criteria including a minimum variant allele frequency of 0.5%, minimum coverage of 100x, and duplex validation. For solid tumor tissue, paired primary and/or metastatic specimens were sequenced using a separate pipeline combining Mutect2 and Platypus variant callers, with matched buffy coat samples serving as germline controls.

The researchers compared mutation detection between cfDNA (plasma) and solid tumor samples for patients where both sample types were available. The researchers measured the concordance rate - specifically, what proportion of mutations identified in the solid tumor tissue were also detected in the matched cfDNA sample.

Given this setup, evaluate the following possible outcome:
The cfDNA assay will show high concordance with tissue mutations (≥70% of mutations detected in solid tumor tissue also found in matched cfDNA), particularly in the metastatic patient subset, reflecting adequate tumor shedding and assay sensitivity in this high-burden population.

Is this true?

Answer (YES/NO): YES